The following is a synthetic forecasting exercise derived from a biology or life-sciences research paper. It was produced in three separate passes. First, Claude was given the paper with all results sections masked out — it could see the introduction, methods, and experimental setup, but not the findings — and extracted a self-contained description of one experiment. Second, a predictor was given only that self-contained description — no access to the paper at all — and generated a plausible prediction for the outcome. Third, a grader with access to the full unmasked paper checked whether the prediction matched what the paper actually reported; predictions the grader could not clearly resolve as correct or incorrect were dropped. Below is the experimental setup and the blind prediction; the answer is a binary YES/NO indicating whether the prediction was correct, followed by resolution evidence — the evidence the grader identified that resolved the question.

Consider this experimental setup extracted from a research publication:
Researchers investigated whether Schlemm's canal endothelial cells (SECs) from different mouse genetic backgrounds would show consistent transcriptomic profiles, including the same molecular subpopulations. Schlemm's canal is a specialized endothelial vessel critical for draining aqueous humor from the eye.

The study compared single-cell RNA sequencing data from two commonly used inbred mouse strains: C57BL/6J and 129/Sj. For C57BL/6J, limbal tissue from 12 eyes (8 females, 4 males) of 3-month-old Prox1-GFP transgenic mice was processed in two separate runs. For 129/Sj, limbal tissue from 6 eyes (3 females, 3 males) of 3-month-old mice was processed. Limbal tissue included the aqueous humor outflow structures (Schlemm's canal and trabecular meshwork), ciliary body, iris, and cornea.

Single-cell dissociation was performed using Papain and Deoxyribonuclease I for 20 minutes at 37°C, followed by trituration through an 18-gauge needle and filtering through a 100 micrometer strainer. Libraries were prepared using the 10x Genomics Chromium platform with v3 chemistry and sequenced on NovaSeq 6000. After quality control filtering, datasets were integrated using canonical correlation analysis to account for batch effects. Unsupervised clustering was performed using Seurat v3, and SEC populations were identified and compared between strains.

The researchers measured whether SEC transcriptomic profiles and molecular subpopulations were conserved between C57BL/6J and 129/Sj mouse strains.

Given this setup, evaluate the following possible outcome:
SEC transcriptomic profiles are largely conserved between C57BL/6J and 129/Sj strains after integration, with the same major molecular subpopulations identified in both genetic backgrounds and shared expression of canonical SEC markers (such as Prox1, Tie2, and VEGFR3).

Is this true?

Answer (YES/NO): YES